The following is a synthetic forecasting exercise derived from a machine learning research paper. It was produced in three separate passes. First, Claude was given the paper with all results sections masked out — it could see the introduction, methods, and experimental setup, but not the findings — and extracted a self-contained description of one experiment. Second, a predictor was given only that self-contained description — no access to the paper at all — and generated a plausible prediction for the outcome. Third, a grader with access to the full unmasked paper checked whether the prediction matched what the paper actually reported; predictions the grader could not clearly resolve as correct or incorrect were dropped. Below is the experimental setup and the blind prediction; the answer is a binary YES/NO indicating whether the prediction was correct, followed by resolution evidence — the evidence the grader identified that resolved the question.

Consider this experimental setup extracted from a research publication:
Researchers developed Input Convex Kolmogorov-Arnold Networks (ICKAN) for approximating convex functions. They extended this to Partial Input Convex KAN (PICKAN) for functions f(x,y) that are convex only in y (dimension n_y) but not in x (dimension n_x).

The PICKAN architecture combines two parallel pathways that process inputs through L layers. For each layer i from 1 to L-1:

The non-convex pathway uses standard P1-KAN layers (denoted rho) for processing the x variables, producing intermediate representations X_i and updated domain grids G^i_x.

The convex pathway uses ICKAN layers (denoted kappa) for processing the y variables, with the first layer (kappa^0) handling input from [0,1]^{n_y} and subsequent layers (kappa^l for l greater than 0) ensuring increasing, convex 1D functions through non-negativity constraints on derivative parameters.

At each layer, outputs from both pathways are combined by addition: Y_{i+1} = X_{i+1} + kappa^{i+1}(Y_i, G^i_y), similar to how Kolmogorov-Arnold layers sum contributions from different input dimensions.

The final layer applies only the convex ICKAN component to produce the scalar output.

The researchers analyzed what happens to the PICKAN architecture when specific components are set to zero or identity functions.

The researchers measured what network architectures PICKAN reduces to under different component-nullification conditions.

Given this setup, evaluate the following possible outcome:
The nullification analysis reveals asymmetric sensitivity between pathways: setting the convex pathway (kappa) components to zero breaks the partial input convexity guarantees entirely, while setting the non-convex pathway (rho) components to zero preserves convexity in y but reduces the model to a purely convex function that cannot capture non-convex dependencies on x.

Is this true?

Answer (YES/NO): NO